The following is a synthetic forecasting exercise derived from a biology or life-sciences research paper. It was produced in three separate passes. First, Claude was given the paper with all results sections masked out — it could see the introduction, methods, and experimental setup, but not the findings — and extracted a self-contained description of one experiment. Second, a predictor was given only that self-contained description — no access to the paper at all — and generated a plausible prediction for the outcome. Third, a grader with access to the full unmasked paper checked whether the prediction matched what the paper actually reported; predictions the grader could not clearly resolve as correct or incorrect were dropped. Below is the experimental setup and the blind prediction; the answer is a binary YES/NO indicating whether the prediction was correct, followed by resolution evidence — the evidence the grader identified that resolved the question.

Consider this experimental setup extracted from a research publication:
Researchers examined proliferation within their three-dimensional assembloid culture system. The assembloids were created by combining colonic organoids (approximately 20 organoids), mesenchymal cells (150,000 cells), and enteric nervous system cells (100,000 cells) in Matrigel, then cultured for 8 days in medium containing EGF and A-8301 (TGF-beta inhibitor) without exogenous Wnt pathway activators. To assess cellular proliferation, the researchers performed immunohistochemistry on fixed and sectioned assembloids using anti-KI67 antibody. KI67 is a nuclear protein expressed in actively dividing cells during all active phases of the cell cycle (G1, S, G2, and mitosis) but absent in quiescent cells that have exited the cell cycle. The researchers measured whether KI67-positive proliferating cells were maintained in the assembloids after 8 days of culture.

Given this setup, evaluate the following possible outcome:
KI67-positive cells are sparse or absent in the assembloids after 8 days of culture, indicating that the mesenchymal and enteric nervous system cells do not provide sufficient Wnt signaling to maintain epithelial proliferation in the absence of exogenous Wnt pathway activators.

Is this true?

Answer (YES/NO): NO